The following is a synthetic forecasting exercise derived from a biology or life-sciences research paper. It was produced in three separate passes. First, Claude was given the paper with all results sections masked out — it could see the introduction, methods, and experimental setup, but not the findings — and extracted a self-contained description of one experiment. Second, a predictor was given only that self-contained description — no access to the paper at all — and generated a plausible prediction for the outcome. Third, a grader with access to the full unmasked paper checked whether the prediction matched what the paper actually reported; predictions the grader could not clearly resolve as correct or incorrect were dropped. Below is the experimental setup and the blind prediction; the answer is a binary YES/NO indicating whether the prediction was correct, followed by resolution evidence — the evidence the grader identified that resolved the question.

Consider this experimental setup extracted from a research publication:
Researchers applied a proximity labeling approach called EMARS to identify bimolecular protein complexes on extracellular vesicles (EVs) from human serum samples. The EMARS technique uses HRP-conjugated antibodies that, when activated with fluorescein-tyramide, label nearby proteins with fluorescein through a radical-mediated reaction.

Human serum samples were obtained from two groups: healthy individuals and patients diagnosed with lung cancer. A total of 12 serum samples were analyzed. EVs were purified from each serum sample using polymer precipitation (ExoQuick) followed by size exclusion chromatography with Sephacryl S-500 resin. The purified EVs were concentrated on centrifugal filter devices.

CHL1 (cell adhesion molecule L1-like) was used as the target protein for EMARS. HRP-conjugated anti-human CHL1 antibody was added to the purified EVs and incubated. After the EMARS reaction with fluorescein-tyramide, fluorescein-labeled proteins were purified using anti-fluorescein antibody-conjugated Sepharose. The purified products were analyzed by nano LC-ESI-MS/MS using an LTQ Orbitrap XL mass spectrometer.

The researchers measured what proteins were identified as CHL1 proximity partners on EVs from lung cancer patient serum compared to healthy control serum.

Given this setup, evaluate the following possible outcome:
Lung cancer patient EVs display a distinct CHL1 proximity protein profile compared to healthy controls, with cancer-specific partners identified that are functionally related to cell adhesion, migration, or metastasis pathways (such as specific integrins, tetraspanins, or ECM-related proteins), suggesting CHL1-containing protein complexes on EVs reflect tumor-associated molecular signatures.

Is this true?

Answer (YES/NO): NO